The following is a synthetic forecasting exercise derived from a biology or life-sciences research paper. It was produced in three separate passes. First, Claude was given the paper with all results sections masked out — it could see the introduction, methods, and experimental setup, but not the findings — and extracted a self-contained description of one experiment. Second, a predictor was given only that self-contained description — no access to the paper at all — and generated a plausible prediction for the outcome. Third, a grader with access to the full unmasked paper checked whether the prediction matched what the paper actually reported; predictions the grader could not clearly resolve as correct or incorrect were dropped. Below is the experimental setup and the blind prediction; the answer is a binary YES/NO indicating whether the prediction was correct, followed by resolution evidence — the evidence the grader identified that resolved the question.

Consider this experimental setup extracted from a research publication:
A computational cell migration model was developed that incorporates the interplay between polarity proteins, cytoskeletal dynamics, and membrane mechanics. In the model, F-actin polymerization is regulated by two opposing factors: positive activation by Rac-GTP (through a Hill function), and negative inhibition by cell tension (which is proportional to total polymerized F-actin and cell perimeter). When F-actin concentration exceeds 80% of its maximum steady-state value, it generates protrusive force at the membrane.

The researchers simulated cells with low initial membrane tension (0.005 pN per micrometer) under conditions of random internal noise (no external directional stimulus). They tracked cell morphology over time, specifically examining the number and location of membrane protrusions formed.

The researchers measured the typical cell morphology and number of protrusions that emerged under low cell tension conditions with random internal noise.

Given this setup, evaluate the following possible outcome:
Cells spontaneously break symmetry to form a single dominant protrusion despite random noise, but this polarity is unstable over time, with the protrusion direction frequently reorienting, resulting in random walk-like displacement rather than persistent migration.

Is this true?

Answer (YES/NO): NO